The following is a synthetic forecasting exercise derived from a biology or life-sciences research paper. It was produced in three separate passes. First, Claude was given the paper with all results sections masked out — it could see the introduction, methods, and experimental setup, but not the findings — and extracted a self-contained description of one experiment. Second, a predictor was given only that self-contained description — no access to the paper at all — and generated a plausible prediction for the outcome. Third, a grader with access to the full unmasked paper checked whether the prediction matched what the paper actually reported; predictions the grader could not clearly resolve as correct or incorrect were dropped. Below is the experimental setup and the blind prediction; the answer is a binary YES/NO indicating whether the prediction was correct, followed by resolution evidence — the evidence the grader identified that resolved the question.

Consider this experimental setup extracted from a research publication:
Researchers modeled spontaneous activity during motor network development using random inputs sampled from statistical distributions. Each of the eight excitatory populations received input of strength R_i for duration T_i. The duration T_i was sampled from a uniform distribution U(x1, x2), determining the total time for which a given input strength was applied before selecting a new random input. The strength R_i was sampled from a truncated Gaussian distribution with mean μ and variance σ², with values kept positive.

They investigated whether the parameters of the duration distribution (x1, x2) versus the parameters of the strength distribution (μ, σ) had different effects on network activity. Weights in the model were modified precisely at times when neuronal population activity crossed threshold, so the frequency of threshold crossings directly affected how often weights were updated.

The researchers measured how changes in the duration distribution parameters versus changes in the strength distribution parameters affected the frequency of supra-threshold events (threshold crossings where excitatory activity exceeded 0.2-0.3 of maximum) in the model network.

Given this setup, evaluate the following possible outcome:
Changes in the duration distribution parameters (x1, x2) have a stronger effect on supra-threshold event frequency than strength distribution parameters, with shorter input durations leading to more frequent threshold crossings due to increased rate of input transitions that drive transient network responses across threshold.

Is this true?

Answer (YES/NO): NO